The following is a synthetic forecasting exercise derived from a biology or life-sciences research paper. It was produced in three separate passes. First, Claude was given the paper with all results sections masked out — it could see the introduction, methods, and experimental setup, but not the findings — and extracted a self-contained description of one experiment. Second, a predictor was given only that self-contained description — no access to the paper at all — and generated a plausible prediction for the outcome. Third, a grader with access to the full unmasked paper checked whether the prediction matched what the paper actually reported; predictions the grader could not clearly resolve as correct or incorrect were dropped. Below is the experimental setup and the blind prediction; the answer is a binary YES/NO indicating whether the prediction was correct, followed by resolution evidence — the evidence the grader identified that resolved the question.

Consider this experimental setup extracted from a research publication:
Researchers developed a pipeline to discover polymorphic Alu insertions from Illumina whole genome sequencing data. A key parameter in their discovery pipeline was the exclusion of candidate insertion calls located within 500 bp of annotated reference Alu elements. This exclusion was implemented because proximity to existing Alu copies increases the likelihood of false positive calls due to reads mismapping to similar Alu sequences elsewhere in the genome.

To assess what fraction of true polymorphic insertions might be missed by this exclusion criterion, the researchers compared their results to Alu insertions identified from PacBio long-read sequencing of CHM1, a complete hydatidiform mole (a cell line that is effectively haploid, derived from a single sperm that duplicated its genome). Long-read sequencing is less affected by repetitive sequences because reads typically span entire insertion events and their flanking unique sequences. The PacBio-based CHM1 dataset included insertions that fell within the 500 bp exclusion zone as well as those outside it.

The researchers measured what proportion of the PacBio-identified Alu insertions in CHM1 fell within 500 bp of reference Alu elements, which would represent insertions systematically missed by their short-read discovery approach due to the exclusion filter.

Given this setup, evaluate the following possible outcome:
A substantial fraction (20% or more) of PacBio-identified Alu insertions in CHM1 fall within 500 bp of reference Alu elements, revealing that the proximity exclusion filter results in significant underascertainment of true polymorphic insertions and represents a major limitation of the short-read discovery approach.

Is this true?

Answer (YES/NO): YES